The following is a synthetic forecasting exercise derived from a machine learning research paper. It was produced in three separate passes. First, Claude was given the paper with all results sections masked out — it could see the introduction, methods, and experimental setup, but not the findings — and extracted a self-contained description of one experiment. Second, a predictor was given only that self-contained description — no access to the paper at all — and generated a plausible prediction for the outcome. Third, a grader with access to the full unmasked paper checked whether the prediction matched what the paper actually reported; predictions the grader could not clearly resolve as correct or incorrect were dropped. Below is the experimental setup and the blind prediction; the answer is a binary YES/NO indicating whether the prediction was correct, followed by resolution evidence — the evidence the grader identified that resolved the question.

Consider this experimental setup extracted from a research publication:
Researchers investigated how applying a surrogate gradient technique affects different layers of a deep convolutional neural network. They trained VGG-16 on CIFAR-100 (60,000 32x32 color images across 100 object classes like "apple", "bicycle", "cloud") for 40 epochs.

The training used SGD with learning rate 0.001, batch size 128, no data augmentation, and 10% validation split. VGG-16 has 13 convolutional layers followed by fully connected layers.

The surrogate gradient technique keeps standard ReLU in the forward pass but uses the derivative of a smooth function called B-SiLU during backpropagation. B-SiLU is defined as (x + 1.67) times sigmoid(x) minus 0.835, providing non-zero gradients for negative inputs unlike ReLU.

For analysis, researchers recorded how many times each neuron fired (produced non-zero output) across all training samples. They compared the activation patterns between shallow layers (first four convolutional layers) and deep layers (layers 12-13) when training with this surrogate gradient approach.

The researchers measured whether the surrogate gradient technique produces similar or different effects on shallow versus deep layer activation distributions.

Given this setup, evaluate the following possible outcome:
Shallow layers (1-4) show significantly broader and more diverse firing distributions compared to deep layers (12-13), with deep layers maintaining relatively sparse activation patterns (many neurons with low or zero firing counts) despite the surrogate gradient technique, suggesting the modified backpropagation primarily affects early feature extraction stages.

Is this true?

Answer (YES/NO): NO